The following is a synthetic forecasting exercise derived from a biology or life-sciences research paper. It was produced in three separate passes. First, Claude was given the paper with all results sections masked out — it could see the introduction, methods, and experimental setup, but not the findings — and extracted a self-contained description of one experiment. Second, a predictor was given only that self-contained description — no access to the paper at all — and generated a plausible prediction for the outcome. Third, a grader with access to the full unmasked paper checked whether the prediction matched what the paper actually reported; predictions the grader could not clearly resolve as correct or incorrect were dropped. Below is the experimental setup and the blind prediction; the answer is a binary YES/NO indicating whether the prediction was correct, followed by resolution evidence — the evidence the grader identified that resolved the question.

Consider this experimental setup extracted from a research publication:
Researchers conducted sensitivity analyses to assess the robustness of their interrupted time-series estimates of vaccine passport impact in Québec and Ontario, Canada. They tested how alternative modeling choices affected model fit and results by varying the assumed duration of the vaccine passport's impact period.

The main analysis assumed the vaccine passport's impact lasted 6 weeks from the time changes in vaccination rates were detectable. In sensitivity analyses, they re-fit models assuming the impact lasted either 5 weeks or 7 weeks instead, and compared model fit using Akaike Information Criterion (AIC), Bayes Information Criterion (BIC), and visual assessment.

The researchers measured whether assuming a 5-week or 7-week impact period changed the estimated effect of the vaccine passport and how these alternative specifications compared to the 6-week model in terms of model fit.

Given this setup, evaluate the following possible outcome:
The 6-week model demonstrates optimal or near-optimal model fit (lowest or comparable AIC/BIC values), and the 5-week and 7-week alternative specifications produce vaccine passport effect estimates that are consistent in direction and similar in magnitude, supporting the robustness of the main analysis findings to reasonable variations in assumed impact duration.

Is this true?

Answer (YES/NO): YES